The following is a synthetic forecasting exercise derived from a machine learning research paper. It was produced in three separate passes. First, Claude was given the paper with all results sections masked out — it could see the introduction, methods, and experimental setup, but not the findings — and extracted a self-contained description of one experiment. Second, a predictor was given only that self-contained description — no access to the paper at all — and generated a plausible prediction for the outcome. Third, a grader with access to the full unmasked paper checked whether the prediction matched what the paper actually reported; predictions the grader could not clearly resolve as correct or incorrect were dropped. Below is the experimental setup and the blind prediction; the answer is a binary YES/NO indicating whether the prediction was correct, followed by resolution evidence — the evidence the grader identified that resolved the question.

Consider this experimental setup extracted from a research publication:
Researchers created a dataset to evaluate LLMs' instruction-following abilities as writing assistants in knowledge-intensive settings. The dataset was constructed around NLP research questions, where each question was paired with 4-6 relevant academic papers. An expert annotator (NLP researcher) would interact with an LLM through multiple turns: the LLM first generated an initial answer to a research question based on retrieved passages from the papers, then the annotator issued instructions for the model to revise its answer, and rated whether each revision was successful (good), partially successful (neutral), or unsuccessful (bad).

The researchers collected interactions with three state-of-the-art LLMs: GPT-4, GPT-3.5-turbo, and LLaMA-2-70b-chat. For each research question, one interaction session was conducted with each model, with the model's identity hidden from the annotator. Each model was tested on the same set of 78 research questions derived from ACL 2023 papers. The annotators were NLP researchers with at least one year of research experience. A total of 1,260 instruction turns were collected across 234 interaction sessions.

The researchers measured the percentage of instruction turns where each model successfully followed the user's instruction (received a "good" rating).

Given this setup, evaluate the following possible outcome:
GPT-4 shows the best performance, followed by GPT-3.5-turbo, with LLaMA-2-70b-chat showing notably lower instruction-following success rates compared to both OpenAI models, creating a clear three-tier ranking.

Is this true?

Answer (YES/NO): YES